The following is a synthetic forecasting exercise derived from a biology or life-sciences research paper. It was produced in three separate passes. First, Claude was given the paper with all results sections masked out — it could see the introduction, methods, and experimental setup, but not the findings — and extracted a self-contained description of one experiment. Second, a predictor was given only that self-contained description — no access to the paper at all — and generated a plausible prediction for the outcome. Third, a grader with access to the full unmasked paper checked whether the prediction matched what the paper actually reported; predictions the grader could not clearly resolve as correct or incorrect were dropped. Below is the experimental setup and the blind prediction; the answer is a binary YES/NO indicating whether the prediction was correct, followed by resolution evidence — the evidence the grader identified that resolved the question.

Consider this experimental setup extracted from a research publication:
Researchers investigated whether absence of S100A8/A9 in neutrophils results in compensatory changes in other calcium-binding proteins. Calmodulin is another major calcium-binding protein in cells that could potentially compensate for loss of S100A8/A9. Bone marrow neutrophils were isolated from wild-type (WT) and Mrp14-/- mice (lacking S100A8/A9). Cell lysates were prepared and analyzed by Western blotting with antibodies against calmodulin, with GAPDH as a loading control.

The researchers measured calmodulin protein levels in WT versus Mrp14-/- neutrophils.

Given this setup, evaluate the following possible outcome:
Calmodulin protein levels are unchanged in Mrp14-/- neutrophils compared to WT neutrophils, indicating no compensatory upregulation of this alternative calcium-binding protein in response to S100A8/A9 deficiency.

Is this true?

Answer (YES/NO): YES